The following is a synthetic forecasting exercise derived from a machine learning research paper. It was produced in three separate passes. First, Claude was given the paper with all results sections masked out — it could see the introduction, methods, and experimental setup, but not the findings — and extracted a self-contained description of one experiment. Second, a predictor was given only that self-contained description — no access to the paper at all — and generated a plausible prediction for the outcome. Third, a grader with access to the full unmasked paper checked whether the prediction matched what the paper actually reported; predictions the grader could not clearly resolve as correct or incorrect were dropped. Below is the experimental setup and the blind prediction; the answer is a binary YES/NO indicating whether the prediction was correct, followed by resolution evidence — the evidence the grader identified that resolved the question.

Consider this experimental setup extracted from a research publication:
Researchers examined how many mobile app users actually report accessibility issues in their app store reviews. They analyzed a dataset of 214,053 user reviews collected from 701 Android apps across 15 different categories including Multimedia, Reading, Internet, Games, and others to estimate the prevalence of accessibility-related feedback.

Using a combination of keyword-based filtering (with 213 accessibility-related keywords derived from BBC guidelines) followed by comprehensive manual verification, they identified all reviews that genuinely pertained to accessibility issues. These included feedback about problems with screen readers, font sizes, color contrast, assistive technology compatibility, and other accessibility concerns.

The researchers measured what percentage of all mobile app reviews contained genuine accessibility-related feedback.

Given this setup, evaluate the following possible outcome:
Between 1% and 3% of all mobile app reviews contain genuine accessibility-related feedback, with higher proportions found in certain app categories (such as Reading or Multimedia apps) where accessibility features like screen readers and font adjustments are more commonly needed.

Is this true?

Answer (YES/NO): YES